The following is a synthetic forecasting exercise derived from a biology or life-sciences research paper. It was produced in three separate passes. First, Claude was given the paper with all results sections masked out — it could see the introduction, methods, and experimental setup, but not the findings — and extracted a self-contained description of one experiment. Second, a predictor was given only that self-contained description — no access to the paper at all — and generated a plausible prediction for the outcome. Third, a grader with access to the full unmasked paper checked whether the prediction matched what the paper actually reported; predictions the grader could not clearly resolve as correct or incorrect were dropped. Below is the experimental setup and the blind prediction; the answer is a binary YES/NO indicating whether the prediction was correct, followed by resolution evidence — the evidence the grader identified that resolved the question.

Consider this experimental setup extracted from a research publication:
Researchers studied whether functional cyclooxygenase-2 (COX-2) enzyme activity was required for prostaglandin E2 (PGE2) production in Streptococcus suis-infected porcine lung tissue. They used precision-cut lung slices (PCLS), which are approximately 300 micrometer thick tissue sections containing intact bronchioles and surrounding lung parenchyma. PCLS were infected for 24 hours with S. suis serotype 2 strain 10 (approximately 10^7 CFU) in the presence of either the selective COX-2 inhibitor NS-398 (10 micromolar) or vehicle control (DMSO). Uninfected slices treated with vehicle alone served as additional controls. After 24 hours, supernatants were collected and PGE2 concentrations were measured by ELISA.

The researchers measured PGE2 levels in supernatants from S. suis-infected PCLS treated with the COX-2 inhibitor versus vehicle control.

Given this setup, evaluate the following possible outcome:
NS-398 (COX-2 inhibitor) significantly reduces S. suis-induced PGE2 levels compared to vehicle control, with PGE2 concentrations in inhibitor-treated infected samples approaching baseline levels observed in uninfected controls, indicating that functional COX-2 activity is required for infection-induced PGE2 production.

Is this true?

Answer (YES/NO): YES